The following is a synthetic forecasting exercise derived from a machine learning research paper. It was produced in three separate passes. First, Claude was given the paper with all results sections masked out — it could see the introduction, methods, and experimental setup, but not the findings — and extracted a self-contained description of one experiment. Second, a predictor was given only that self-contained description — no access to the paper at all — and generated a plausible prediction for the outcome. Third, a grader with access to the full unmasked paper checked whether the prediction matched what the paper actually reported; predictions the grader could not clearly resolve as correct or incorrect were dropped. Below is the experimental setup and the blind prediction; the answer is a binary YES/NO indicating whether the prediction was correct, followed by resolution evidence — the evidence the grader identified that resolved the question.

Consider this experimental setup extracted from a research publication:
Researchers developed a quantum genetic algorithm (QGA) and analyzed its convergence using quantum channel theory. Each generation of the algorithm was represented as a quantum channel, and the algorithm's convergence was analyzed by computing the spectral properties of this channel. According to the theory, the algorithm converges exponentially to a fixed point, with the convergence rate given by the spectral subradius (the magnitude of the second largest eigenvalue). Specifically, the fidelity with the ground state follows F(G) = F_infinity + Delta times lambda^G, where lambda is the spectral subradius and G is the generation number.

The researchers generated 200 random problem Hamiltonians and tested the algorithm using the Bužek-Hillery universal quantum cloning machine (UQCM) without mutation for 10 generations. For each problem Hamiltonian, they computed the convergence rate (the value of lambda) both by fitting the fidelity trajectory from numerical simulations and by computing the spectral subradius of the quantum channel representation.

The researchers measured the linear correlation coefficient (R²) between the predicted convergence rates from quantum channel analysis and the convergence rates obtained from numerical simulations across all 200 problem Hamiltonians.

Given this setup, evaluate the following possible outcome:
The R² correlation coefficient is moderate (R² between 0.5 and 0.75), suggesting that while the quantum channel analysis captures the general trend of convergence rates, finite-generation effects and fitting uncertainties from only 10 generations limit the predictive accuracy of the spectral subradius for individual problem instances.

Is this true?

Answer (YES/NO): NO